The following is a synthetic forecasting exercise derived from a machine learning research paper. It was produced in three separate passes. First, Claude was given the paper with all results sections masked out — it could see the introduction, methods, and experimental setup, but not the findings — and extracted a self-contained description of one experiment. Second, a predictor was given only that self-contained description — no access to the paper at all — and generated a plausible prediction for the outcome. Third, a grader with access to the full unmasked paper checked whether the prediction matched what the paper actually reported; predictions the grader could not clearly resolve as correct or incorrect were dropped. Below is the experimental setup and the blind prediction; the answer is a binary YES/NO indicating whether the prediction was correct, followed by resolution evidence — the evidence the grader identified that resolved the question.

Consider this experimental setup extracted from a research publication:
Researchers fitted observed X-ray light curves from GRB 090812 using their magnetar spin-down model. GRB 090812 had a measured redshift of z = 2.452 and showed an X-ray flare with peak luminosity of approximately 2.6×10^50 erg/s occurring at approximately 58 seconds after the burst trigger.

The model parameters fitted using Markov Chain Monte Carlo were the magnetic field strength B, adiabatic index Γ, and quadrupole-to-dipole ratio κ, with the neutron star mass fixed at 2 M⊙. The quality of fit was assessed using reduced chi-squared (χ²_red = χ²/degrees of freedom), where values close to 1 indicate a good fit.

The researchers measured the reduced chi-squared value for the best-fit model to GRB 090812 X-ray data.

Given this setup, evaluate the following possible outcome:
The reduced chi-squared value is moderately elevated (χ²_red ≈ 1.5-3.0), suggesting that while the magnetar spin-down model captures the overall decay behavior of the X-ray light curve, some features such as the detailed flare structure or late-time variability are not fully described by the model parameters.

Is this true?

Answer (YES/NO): NO